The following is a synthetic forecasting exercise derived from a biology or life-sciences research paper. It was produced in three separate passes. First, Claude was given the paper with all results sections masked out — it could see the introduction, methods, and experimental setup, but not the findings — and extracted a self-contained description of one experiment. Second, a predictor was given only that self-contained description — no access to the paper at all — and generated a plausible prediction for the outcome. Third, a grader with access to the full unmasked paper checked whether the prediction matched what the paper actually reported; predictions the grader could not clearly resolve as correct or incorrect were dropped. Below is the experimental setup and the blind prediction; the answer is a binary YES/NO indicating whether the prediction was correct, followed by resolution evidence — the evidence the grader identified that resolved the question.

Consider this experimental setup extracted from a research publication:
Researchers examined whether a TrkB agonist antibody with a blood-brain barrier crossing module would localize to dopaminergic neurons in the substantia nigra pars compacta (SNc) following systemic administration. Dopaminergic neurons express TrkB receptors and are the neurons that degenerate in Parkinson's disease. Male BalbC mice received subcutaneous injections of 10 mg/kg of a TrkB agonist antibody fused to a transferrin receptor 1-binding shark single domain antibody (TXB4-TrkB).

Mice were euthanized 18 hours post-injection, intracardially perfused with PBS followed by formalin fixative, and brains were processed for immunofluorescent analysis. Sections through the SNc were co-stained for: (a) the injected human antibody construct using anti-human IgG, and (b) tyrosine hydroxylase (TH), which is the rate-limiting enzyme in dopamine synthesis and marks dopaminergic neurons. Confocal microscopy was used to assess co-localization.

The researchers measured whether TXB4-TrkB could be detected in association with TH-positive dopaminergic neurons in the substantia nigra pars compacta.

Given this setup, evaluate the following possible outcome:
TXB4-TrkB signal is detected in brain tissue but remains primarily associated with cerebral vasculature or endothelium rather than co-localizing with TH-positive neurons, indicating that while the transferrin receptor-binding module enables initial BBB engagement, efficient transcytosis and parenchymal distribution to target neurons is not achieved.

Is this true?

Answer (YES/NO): NO